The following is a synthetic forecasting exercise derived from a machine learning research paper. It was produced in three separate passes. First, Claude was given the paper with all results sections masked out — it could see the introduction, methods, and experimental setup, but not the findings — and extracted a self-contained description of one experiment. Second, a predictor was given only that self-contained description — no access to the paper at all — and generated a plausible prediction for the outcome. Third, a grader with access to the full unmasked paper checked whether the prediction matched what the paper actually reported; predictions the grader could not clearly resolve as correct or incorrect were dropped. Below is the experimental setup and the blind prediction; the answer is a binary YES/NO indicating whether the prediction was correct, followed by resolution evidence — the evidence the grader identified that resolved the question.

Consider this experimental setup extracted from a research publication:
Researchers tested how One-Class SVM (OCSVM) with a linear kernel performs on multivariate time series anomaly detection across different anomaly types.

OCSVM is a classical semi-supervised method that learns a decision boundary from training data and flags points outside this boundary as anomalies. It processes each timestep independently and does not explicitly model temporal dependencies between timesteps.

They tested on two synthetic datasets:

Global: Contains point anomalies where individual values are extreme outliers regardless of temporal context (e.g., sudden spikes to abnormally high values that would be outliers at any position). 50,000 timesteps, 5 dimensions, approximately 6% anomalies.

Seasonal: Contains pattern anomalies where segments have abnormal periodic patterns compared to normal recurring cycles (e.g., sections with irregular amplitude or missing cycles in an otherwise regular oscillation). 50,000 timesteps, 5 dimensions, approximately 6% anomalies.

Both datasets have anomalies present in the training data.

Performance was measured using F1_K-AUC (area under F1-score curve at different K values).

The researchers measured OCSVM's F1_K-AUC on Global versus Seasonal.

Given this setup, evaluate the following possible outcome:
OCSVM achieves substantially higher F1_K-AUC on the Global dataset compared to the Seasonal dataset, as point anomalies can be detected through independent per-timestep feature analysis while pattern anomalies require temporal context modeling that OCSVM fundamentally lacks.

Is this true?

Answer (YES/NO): NO